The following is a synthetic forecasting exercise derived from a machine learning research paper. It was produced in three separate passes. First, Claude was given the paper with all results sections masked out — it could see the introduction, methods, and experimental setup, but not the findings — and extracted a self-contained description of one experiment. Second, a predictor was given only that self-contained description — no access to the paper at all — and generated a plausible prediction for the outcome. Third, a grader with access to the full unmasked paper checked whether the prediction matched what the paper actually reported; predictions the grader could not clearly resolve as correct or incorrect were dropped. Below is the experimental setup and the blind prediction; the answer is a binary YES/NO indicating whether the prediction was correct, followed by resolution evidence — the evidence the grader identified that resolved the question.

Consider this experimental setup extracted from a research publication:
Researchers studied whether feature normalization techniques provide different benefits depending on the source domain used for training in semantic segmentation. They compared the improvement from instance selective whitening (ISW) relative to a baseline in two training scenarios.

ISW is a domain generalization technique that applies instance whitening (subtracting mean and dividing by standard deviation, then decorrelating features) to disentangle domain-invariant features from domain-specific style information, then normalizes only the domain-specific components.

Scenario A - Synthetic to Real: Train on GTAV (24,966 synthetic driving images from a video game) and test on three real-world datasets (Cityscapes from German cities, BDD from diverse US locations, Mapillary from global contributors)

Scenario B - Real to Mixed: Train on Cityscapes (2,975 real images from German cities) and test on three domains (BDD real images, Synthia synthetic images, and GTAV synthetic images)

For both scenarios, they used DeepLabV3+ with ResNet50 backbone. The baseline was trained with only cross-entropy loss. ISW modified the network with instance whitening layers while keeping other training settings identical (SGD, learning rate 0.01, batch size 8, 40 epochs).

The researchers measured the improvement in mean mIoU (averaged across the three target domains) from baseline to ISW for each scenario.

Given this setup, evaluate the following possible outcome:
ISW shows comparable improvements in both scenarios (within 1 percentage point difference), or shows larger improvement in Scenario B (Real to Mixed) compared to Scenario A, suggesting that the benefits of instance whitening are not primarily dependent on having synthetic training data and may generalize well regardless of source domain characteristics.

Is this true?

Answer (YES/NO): NO